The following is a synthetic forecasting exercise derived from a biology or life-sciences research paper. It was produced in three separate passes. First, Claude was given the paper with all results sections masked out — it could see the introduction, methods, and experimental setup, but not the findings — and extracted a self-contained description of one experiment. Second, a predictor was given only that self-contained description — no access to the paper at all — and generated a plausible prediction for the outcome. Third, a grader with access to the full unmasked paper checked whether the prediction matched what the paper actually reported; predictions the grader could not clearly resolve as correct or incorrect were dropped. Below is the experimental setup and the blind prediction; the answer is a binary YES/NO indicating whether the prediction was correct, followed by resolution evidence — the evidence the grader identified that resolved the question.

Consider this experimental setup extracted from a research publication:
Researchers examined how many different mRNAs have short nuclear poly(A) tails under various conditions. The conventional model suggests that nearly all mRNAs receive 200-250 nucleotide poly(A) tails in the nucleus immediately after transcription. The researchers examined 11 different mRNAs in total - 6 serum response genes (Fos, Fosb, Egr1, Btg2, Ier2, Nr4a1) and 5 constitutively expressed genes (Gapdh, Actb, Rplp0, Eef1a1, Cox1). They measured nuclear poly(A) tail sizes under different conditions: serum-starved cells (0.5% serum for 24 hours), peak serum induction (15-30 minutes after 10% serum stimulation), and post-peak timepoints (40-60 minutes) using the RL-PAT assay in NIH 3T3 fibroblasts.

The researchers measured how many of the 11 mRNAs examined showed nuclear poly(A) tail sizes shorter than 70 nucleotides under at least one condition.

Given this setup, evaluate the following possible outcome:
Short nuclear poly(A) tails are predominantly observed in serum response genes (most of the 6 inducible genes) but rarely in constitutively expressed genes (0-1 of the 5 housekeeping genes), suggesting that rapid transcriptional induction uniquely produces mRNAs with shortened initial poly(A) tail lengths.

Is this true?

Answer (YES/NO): NO